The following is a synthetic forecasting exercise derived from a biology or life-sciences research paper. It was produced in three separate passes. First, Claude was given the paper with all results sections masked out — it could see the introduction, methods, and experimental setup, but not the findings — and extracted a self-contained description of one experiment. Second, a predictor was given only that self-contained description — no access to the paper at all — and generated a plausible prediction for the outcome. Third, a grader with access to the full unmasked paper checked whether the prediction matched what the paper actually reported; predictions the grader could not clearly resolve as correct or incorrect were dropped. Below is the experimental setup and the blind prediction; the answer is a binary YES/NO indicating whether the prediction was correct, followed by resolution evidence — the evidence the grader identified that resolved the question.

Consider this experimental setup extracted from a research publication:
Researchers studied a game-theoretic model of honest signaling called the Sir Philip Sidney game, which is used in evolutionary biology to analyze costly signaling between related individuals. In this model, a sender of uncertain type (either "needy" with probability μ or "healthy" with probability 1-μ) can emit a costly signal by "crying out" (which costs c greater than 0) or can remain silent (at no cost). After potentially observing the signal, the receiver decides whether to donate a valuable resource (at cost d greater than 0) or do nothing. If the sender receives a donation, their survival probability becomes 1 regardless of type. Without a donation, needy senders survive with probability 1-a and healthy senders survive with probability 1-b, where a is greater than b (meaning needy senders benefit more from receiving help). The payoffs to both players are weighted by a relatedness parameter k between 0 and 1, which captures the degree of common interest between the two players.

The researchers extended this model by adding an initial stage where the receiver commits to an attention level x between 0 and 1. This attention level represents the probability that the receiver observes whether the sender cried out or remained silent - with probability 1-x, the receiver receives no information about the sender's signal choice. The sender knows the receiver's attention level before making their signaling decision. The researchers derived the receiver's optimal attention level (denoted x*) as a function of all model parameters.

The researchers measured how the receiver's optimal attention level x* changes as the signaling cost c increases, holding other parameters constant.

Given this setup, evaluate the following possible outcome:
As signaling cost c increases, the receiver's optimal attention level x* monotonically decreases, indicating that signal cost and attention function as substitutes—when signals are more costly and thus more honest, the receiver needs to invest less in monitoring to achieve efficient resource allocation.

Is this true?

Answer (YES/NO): NO